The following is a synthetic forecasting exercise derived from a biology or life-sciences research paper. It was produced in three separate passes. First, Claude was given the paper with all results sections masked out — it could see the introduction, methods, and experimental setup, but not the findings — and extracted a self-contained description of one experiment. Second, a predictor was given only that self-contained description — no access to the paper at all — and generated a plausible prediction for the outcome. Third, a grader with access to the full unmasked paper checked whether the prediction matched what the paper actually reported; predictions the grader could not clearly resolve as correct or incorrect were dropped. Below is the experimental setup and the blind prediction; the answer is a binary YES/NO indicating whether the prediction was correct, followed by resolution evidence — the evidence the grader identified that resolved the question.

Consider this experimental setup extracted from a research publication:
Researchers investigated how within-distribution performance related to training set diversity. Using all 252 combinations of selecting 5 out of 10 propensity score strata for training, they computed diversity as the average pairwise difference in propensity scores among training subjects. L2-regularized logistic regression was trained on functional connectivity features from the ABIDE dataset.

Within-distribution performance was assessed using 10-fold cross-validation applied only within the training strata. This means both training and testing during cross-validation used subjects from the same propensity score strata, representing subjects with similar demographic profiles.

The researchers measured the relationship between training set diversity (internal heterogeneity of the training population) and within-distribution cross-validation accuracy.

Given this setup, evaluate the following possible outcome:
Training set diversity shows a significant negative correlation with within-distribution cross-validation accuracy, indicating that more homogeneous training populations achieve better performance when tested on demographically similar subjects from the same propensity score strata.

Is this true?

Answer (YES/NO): YES